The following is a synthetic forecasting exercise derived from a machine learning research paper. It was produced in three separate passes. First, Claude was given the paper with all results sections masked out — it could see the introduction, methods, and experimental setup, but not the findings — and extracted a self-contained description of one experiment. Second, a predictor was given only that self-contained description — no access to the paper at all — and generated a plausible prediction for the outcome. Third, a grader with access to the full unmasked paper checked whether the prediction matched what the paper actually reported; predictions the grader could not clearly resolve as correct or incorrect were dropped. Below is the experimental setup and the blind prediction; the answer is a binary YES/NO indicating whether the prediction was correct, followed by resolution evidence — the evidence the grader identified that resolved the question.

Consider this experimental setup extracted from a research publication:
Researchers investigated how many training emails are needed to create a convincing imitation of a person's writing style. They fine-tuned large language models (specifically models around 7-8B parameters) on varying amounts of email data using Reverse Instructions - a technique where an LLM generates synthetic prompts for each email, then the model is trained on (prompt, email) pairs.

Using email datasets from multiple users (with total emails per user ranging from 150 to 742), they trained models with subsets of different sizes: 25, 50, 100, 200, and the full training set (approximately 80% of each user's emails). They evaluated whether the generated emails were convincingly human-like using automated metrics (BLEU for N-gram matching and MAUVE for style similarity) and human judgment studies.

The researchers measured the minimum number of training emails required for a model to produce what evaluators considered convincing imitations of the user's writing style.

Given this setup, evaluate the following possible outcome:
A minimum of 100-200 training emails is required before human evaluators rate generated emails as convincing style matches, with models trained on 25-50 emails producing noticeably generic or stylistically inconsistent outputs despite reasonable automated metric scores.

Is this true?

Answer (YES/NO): NO